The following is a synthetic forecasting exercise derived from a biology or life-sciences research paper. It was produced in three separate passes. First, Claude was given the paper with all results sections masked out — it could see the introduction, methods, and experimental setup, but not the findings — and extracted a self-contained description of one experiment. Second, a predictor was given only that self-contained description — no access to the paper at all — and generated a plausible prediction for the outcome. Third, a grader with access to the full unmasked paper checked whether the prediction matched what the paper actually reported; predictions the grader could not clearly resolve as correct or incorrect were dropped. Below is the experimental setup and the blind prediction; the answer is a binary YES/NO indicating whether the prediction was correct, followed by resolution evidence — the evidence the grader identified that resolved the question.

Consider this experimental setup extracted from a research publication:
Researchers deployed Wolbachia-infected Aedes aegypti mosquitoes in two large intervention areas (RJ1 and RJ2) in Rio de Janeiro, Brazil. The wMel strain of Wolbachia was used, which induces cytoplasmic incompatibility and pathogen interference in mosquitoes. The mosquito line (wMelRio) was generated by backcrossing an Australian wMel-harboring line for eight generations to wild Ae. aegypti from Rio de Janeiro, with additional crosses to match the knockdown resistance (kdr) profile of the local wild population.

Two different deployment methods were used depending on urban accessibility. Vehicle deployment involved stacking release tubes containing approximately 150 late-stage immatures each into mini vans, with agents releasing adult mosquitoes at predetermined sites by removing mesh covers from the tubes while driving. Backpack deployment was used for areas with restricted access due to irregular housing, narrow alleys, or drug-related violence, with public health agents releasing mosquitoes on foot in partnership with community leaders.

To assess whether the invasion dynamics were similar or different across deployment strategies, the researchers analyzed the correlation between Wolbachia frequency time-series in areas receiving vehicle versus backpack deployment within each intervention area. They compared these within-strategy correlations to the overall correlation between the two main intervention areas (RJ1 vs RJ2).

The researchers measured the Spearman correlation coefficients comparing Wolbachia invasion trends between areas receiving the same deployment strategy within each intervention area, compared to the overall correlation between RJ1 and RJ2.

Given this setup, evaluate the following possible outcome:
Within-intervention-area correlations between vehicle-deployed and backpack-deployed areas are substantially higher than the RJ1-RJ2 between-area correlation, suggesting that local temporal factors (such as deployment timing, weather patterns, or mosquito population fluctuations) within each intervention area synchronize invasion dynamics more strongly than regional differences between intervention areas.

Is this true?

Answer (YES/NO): YES